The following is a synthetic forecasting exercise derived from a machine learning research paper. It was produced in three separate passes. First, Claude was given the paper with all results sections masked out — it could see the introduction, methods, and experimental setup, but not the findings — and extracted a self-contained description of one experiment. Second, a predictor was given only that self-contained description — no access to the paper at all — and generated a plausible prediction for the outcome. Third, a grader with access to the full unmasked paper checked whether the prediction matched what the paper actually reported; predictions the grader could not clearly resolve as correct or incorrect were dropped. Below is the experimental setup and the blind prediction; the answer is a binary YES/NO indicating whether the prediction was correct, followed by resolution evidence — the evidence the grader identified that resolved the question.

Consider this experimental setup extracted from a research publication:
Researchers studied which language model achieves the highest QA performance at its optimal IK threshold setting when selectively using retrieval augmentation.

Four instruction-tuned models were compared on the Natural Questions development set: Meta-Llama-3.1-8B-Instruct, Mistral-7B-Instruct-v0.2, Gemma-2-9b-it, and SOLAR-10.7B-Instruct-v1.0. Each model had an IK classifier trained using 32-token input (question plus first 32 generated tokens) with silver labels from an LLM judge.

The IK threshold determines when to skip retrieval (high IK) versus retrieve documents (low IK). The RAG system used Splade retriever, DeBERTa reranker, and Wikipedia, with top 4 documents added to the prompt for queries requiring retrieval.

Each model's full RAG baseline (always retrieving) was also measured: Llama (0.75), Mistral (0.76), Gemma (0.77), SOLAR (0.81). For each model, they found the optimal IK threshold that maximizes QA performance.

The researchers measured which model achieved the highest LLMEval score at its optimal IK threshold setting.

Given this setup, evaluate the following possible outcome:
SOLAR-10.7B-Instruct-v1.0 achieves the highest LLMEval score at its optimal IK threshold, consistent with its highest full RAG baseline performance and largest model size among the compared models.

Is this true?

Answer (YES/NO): YES